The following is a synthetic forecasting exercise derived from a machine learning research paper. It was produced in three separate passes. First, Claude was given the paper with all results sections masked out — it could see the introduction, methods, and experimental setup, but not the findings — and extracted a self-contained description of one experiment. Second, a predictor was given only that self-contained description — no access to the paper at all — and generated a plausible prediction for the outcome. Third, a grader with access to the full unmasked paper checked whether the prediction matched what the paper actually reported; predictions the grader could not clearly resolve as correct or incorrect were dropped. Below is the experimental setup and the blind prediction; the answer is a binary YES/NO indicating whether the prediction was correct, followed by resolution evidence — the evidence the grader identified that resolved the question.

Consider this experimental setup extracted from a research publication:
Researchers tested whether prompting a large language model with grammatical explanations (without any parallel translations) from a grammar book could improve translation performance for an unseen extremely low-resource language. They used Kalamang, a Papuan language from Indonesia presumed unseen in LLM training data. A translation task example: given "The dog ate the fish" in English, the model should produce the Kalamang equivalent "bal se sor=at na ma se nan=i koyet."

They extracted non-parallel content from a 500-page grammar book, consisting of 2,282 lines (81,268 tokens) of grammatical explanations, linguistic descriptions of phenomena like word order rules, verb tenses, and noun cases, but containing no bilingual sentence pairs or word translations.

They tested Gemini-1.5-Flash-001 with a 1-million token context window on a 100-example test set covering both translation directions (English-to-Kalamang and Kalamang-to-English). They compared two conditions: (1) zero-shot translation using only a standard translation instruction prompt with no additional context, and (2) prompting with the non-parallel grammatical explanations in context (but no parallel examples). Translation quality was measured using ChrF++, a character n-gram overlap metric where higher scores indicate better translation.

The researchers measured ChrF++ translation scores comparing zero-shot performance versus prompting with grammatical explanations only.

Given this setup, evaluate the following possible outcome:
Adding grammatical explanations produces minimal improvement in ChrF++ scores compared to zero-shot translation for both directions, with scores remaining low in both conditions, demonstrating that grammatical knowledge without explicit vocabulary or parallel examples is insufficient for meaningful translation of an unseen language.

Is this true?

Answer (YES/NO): NO